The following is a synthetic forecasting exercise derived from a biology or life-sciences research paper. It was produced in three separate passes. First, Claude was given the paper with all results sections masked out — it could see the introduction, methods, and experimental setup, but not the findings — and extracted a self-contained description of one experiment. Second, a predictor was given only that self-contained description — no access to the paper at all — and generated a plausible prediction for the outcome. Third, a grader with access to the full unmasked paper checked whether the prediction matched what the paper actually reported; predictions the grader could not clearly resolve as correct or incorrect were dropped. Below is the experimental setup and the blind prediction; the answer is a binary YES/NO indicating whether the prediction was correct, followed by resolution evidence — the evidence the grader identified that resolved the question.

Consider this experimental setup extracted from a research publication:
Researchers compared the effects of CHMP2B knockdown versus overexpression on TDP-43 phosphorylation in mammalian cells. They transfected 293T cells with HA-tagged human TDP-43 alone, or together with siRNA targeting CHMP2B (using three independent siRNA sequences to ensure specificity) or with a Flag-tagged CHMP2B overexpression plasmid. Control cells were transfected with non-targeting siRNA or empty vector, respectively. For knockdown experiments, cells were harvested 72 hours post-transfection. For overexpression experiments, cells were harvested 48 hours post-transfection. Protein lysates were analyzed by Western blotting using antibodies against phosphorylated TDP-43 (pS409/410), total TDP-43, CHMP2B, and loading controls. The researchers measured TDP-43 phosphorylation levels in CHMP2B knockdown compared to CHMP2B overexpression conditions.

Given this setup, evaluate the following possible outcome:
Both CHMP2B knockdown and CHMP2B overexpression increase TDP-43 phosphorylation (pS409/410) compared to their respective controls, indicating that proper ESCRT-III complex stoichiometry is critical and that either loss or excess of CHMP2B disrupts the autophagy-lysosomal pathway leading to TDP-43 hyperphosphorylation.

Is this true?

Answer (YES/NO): NO